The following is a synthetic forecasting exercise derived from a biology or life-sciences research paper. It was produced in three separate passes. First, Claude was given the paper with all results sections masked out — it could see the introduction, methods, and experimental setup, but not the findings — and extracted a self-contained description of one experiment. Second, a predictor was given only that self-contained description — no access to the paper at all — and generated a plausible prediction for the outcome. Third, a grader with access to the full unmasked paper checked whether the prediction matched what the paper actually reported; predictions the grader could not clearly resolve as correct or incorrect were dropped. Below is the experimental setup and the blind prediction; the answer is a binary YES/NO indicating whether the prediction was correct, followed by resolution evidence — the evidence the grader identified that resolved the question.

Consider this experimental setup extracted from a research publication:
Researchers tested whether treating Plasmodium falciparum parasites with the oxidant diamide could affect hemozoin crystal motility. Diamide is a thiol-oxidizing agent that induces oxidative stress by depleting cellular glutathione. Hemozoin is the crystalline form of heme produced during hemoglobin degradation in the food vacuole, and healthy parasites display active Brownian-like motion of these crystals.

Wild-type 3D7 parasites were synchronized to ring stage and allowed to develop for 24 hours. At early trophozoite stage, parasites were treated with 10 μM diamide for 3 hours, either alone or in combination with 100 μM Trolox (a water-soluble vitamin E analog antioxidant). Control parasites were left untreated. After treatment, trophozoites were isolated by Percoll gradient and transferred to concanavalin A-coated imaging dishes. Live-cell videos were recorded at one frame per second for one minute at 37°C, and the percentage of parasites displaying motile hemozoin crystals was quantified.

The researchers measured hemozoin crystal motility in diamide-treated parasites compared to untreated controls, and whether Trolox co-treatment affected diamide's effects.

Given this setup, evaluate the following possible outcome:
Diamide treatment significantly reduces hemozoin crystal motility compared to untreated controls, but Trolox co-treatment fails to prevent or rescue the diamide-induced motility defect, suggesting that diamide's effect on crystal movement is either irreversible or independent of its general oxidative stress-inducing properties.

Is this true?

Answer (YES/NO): NO